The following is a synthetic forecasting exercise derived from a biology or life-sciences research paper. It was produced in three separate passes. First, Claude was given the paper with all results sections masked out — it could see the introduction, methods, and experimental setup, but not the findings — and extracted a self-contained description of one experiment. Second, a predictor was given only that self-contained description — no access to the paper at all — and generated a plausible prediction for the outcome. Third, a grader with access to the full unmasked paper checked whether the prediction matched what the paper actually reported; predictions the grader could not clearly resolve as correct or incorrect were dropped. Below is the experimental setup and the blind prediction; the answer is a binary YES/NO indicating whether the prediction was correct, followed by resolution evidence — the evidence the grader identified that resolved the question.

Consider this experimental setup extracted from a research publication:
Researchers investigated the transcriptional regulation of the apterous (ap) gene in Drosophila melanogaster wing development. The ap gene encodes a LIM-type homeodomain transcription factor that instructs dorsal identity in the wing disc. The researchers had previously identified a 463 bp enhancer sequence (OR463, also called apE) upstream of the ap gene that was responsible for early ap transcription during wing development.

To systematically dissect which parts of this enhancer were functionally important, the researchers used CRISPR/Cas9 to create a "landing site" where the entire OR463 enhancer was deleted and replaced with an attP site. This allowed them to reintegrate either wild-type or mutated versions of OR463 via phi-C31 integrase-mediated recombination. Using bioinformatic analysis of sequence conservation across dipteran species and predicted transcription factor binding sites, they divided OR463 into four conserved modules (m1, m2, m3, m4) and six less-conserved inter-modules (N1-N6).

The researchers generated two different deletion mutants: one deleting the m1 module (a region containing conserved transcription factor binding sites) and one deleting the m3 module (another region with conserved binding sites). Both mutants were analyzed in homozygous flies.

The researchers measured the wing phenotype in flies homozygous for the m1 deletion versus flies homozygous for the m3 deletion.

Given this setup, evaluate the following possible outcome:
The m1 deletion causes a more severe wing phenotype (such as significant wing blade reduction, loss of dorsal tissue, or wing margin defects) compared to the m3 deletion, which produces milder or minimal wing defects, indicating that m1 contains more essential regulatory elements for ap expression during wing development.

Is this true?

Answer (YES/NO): NO